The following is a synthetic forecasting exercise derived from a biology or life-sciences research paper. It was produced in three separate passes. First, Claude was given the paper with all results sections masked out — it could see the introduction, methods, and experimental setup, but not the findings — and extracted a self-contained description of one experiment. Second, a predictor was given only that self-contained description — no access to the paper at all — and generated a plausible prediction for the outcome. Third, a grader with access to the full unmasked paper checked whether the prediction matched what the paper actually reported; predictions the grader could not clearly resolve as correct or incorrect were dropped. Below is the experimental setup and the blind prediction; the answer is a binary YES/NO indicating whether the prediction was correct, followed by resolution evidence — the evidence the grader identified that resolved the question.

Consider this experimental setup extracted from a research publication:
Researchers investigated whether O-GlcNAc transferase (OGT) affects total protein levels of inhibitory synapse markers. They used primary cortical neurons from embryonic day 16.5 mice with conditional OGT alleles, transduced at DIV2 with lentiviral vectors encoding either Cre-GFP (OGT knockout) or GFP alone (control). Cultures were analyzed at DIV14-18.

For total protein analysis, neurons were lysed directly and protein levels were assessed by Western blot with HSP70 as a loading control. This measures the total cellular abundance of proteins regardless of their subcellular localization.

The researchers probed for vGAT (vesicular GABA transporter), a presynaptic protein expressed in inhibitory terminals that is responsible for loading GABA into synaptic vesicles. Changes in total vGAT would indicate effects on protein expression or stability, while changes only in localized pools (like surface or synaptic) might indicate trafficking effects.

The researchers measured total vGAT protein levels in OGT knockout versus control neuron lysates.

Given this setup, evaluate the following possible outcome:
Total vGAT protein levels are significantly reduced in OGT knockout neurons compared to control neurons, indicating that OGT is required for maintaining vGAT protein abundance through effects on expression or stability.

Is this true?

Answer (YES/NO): YES